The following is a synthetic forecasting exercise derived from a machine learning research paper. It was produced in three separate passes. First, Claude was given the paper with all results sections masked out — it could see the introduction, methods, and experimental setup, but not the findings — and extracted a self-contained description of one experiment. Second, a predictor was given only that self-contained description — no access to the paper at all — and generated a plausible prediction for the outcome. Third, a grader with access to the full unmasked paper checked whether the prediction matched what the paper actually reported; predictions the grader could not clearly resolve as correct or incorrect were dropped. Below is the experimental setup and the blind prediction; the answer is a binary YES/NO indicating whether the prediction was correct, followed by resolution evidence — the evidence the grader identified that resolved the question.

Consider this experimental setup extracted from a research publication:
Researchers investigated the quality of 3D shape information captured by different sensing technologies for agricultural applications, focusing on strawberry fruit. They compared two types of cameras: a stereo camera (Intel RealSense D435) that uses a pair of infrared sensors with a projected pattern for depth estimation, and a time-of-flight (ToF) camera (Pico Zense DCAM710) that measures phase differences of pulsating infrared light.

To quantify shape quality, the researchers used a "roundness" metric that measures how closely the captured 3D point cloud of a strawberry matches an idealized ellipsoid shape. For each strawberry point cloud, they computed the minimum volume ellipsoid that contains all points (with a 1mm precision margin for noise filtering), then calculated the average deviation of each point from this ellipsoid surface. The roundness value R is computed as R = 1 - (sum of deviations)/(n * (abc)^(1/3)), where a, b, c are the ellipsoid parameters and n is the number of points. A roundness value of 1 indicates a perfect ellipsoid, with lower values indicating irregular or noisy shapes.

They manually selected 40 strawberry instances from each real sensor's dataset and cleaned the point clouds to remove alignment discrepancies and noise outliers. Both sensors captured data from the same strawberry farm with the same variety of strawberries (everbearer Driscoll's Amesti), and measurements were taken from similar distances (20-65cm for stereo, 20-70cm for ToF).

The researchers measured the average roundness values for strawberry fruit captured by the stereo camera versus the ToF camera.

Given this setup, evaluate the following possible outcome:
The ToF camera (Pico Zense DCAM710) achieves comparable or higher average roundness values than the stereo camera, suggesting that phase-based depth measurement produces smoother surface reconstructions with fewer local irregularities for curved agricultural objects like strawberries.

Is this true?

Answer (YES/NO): YES